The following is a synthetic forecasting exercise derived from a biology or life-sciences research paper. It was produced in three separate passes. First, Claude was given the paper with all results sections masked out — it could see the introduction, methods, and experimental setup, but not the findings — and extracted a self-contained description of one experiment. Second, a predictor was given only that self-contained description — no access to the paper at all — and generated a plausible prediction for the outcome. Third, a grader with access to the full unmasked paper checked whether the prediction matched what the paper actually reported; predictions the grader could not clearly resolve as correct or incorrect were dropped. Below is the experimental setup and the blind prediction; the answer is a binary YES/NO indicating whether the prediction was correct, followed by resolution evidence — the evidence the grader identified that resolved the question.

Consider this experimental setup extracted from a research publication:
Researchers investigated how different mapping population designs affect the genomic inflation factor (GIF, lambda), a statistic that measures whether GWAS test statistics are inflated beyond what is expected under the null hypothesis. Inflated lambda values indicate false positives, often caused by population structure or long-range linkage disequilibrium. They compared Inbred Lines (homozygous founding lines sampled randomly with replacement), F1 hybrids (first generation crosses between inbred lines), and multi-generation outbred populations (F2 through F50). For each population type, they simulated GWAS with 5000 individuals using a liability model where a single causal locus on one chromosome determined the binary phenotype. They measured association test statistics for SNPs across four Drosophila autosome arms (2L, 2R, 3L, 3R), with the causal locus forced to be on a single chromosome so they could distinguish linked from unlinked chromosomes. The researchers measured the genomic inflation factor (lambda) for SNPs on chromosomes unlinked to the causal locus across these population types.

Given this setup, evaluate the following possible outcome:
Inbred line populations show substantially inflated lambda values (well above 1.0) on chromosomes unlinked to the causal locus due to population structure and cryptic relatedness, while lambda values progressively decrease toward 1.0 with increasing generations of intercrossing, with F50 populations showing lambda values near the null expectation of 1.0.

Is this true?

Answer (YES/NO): YES